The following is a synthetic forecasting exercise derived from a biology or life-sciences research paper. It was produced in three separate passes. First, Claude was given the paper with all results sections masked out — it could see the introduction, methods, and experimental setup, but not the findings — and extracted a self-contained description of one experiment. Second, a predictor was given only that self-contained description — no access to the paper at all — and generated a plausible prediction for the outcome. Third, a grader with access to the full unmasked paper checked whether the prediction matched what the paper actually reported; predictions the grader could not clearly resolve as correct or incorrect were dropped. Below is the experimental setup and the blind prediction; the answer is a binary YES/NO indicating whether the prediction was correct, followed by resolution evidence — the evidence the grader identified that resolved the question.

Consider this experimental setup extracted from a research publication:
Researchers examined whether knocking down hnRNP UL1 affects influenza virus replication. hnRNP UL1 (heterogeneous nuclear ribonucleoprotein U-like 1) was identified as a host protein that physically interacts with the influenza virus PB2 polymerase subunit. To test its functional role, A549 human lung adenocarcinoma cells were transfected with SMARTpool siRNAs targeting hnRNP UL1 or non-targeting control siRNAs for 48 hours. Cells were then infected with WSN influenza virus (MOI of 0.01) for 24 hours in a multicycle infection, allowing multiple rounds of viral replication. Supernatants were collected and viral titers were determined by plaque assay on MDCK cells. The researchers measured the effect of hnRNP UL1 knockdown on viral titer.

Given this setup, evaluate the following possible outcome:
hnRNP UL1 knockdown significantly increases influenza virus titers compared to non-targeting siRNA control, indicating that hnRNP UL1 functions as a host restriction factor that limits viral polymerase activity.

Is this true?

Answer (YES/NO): NO